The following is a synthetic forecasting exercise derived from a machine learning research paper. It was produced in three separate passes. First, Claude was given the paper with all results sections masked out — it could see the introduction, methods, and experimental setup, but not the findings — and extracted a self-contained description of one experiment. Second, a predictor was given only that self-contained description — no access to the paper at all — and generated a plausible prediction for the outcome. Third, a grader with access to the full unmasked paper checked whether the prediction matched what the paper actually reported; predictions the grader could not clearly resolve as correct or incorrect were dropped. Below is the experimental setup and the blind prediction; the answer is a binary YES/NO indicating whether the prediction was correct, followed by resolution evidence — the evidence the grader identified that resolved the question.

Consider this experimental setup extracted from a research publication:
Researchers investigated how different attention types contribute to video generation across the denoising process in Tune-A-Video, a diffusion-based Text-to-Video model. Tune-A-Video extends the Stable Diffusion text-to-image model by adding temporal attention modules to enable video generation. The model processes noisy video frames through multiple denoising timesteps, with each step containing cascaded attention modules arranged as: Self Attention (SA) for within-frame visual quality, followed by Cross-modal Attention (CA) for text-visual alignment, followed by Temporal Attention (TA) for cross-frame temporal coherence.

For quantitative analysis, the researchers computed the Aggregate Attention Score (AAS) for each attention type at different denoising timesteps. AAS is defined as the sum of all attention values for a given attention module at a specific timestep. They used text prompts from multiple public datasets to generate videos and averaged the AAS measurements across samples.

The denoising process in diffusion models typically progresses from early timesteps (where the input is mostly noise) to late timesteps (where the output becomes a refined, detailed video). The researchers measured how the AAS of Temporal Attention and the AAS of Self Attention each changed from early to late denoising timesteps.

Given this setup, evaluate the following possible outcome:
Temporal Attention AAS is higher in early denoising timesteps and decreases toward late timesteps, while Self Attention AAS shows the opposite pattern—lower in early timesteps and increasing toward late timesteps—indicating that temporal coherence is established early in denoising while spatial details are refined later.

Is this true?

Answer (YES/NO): YES